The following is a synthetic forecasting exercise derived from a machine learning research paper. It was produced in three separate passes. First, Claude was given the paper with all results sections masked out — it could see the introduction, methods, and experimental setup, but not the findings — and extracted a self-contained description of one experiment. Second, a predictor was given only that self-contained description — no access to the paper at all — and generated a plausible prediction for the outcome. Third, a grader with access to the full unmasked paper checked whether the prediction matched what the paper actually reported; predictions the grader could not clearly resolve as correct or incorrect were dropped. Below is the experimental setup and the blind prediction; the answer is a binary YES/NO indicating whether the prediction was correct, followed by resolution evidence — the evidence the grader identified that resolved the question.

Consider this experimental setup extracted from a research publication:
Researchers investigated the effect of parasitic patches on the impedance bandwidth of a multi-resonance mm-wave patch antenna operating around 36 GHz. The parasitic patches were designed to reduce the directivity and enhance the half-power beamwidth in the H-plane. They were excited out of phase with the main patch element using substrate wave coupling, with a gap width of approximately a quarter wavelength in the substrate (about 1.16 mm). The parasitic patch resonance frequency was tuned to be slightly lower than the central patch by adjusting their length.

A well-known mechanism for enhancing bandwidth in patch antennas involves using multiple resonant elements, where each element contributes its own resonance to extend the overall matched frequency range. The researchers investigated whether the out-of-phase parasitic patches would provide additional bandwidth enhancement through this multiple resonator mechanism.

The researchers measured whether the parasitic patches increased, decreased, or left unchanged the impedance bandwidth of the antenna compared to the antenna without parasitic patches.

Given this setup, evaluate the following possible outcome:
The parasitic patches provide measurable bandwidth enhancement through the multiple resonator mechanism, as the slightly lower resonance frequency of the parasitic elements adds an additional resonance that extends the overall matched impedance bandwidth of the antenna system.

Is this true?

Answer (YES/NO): NO